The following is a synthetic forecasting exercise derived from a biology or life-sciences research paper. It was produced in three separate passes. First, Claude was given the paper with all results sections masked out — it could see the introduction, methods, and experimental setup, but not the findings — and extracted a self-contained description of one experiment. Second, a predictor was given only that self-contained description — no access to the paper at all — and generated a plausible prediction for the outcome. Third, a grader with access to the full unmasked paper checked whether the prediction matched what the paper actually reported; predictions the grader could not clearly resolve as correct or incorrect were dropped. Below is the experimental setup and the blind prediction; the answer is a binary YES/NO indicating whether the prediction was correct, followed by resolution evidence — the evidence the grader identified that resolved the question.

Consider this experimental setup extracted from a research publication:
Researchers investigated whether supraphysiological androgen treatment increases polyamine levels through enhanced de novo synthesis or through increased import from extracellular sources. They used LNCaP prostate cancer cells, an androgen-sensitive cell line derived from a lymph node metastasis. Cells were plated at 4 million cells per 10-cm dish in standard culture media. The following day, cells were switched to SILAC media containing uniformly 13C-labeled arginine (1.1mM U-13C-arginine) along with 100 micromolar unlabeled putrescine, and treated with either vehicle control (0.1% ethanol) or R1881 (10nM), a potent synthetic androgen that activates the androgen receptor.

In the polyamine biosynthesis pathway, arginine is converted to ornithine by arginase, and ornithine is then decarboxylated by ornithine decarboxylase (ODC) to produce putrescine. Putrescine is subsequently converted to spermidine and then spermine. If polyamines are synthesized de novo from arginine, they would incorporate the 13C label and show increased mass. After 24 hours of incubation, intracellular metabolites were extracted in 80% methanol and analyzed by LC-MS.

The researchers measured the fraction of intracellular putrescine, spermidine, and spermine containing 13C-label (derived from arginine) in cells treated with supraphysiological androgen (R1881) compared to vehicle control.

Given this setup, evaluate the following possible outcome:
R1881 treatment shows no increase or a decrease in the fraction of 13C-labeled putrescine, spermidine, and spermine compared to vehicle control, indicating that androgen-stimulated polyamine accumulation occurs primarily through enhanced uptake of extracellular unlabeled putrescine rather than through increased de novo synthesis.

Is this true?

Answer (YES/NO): NO